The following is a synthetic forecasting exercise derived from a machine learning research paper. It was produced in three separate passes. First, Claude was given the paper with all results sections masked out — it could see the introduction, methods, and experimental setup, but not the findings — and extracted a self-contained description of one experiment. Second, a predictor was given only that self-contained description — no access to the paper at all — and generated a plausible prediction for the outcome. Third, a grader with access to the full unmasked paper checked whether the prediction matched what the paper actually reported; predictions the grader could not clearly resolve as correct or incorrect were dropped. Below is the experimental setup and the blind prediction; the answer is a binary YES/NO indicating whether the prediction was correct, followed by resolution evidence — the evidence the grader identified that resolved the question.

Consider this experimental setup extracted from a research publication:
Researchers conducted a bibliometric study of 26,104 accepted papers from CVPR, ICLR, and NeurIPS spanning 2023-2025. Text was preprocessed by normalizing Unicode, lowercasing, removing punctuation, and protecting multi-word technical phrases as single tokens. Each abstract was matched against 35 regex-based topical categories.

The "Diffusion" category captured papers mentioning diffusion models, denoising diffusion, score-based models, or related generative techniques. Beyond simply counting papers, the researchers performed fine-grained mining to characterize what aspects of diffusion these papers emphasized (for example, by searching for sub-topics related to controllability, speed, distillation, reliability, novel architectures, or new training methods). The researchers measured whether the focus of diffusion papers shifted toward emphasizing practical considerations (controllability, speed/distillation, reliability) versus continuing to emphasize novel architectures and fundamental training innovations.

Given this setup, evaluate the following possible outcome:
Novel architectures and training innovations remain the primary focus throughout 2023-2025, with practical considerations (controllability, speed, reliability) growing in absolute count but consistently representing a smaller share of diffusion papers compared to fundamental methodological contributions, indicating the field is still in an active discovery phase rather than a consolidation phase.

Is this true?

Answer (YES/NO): NO